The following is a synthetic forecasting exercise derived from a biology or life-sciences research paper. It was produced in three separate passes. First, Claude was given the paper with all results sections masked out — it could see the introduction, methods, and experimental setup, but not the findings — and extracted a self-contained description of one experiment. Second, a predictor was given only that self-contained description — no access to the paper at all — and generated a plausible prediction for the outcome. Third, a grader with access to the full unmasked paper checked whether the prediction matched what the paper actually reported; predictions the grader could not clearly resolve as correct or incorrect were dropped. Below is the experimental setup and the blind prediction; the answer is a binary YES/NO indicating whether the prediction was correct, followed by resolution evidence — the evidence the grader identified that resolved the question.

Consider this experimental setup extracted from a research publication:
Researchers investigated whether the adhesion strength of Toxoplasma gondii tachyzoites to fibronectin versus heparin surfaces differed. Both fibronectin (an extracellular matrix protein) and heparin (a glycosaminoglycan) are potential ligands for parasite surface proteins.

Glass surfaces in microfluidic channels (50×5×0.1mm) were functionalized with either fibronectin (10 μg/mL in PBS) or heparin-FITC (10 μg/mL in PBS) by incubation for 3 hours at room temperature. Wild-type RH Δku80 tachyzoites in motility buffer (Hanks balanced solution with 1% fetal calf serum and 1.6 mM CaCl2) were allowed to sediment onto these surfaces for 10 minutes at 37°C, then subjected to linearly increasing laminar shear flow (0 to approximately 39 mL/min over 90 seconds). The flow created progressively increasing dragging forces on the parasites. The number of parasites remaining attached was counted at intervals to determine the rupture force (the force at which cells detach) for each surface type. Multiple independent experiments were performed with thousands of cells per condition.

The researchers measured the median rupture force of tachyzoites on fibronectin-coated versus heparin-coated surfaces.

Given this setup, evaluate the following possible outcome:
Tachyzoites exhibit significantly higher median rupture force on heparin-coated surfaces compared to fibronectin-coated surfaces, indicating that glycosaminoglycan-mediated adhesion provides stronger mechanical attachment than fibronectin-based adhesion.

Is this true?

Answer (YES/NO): NO